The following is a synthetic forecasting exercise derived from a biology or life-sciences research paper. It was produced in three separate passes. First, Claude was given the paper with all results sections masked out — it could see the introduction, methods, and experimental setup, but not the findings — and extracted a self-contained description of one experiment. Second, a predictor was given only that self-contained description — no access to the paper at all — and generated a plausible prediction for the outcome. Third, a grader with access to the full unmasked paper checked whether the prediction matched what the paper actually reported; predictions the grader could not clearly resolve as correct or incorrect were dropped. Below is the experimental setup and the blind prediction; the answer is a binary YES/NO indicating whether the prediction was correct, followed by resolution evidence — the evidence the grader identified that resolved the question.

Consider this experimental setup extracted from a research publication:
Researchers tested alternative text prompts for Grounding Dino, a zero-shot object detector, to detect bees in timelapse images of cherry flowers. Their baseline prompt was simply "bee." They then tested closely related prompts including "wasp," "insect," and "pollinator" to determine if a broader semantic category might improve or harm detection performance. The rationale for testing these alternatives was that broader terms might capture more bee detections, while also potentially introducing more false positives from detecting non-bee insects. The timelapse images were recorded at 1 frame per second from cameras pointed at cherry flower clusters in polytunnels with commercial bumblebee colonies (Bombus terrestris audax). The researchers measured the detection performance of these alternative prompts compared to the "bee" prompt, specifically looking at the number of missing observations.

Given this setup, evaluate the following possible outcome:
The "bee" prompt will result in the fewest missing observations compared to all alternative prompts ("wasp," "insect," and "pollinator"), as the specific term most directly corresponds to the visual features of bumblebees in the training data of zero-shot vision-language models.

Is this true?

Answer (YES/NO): YES